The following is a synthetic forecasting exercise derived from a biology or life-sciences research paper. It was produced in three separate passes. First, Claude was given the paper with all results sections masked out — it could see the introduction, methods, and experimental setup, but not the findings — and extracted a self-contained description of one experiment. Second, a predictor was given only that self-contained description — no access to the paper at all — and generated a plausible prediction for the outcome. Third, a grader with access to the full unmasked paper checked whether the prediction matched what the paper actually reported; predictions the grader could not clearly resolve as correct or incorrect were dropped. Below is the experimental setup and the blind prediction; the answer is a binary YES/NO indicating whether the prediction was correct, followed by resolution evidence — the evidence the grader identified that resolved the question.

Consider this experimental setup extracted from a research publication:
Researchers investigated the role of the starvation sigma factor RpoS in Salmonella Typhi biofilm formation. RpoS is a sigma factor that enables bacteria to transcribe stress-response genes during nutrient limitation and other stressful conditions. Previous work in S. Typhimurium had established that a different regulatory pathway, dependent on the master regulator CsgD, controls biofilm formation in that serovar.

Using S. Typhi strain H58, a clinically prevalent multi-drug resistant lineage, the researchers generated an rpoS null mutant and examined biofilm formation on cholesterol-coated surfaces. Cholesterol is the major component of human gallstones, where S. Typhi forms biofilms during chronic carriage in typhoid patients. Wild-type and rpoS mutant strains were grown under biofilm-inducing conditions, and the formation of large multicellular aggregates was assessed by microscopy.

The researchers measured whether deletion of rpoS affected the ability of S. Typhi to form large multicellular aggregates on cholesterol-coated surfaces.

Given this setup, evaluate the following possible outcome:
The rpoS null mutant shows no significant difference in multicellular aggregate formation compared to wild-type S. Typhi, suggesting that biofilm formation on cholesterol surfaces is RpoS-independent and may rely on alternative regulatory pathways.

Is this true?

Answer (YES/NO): NO